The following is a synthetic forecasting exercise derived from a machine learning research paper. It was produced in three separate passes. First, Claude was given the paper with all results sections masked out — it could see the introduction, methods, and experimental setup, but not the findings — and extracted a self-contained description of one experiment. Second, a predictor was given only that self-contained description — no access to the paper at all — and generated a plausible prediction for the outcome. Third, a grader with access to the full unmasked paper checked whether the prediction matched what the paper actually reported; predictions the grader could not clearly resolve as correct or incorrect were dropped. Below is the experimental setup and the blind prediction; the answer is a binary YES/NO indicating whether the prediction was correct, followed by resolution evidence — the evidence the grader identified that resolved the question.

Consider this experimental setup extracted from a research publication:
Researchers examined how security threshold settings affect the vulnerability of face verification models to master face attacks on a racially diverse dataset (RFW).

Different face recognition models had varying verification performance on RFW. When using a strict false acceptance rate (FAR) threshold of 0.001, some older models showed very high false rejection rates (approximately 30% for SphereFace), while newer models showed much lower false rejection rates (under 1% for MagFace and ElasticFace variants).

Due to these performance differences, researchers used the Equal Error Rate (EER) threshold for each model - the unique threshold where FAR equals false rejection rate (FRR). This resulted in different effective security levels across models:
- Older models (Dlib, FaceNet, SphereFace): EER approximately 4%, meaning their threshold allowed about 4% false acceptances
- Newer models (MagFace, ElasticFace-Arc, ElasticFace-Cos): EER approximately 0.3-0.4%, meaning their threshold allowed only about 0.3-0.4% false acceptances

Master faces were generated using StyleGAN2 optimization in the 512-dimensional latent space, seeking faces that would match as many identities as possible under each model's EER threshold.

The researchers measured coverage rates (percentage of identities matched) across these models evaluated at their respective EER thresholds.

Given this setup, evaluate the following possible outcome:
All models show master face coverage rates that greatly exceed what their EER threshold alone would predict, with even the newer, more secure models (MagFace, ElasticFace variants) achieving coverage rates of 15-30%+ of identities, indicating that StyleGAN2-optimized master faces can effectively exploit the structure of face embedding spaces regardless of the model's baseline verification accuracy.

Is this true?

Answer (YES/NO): NO